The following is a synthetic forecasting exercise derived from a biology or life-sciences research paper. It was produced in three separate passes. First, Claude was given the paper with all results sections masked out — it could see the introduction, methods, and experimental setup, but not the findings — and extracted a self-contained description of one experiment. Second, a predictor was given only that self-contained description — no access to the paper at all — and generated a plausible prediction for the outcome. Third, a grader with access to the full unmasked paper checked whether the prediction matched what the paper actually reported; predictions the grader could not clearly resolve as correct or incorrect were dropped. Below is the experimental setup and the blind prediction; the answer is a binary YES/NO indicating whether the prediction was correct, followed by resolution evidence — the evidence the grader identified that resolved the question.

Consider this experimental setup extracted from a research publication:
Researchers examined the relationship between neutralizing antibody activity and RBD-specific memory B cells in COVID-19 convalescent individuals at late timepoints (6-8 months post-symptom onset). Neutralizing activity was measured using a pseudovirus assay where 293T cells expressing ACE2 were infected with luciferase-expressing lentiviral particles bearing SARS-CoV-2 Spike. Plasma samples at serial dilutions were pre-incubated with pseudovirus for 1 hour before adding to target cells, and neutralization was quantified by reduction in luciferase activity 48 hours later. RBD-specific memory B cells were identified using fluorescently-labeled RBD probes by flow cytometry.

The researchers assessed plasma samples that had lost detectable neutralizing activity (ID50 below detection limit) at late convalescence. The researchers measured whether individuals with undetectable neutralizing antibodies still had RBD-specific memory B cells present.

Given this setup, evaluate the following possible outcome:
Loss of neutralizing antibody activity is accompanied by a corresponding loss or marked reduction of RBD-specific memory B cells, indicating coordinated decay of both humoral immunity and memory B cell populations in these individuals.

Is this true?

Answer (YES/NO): NO